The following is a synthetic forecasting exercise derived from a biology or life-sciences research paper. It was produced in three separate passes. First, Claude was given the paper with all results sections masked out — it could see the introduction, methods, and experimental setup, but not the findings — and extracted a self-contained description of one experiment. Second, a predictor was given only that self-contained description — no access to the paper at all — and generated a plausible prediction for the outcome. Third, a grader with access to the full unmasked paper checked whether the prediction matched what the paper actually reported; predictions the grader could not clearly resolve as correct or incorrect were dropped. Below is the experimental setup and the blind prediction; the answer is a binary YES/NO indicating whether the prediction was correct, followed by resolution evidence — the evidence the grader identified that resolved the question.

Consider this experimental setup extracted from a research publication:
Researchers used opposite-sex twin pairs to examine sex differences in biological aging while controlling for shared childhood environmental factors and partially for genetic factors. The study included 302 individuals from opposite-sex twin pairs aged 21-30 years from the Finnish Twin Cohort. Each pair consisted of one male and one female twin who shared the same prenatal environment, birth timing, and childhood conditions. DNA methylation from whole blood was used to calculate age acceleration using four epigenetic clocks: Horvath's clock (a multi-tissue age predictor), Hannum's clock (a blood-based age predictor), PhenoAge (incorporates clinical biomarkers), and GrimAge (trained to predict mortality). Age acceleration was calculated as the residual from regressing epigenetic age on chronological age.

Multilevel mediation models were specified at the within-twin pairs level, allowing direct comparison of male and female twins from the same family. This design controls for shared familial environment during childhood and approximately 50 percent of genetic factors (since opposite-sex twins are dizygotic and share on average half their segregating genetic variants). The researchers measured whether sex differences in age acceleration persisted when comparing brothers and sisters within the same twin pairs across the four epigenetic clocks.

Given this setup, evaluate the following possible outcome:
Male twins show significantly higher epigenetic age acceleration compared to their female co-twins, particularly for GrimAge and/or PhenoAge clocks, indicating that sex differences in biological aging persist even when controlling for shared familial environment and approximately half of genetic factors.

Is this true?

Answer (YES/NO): NO